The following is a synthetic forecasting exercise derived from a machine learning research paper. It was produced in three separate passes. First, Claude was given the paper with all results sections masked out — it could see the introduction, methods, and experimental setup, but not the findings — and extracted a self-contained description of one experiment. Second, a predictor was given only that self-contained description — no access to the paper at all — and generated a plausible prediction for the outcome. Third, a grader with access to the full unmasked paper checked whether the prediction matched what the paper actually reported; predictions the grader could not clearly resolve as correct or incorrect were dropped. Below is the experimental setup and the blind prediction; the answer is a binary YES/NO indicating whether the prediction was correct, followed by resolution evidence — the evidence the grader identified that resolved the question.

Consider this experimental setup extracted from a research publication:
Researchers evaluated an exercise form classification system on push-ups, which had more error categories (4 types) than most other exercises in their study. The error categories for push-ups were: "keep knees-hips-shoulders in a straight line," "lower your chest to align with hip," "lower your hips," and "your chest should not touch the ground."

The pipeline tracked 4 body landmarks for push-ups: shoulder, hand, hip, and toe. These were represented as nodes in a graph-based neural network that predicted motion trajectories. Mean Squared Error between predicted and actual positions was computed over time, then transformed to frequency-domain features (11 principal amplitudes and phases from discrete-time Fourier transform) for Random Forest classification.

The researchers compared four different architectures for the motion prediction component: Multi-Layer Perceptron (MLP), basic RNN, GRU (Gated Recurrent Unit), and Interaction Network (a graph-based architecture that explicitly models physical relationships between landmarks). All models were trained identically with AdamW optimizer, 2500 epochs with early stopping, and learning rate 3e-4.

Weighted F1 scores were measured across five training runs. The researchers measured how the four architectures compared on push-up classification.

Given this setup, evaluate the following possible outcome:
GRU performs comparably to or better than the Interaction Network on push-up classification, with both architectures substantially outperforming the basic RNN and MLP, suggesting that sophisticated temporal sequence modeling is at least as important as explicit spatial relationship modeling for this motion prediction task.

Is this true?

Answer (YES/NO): NO